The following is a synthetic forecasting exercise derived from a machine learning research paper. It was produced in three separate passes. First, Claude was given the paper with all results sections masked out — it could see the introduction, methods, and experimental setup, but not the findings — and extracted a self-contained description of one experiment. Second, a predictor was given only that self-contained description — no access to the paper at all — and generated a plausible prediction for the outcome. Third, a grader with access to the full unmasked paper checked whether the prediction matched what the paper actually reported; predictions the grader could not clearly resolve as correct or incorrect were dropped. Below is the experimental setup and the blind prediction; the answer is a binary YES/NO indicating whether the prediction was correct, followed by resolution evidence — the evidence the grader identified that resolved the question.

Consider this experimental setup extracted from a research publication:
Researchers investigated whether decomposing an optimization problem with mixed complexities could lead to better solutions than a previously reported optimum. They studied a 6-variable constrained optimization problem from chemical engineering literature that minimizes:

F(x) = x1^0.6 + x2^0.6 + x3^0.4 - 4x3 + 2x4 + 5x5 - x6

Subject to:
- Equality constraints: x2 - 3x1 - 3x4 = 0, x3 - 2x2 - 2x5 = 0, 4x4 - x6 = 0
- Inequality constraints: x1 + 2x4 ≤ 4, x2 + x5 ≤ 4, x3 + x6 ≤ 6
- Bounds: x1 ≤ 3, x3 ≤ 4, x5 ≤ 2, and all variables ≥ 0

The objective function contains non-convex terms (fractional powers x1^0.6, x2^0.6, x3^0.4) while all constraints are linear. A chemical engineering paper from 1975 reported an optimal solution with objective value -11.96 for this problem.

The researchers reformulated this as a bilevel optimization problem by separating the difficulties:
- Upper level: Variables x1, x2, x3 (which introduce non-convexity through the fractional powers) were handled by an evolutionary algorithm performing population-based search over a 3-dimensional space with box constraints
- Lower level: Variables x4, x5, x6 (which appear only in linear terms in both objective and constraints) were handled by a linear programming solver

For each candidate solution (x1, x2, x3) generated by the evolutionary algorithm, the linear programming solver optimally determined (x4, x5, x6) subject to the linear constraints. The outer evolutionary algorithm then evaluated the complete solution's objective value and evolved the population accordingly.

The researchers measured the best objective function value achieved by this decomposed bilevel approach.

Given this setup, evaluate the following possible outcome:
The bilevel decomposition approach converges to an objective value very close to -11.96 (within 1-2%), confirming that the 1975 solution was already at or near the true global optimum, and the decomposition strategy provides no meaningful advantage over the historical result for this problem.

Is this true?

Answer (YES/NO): NO